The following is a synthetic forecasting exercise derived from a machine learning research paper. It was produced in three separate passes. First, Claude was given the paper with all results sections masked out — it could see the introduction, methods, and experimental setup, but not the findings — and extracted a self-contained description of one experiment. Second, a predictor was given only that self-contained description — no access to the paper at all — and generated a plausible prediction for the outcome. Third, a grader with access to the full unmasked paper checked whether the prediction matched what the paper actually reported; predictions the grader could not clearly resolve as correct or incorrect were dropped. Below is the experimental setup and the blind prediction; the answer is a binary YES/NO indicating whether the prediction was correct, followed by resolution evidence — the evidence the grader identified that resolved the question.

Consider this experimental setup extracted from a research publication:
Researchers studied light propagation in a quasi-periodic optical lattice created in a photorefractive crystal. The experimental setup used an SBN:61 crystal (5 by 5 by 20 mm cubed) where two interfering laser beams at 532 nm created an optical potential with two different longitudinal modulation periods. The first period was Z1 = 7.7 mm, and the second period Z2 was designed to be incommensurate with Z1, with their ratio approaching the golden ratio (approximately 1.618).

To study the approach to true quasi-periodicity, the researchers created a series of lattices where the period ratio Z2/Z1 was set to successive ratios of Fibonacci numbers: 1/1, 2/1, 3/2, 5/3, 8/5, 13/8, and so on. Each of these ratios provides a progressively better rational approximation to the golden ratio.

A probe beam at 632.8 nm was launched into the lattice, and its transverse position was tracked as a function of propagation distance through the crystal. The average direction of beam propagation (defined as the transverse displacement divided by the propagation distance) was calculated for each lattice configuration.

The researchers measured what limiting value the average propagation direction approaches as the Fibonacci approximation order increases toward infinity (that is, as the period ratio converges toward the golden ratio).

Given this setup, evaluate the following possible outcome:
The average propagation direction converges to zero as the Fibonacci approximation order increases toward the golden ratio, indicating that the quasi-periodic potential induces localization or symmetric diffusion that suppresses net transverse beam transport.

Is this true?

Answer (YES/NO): NO